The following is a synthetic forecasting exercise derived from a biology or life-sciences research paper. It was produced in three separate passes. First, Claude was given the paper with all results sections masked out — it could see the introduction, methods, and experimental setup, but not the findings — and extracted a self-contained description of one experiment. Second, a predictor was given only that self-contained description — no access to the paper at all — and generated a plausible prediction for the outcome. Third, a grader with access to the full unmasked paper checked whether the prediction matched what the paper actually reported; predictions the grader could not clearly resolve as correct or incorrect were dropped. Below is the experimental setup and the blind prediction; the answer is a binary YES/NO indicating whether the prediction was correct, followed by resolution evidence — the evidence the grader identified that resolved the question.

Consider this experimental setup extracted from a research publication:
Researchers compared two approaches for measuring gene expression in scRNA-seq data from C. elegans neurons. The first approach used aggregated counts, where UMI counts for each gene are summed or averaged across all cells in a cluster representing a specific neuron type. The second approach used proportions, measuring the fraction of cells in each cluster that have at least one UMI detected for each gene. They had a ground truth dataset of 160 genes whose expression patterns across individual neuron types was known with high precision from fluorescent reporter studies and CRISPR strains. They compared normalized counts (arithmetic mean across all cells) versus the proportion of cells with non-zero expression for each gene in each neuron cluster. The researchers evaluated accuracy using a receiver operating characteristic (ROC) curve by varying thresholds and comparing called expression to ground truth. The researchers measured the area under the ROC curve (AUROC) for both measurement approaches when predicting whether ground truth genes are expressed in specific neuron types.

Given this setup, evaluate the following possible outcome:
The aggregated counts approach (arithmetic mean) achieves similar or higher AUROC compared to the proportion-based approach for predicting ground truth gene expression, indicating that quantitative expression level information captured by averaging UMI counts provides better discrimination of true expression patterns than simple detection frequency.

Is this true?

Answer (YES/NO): NO